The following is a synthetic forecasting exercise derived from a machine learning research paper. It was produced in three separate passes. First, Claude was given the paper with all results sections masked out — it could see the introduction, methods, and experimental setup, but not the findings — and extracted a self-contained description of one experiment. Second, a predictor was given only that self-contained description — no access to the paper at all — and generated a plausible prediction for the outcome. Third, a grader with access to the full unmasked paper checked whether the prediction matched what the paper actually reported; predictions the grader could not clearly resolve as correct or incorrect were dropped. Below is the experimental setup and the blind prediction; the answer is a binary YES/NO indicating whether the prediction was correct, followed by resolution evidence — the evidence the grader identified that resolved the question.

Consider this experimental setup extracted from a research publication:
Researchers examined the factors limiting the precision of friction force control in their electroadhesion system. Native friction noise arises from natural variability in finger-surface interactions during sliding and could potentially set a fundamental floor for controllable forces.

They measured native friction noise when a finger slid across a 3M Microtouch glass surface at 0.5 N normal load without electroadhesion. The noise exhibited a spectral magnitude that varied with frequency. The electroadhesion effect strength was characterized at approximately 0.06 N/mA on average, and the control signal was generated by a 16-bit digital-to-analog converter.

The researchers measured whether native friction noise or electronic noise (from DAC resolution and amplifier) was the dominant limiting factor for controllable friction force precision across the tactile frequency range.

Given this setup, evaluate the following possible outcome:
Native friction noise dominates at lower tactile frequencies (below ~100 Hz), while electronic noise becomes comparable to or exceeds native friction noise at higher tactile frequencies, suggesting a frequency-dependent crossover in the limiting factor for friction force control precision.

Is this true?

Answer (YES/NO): NO